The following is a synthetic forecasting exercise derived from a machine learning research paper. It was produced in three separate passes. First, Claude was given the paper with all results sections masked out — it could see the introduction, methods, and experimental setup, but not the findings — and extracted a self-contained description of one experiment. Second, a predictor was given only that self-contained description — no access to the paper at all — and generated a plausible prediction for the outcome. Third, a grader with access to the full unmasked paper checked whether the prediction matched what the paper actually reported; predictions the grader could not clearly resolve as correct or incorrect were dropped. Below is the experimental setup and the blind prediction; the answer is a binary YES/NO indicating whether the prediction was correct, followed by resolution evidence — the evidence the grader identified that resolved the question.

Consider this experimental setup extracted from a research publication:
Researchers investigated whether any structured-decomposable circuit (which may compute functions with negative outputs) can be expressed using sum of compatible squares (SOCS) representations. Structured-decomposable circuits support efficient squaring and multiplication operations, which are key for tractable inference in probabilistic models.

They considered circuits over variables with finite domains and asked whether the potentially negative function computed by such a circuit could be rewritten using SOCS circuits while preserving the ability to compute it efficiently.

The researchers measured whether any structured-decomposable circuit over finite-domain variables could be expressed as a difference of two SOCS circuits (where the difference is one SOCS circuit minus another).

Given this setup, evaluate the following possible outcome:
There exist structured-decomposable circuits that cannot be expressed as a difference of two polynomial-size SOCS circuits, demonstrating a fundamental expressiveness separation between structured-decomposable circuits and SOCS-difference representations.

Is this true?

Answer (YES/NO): NO